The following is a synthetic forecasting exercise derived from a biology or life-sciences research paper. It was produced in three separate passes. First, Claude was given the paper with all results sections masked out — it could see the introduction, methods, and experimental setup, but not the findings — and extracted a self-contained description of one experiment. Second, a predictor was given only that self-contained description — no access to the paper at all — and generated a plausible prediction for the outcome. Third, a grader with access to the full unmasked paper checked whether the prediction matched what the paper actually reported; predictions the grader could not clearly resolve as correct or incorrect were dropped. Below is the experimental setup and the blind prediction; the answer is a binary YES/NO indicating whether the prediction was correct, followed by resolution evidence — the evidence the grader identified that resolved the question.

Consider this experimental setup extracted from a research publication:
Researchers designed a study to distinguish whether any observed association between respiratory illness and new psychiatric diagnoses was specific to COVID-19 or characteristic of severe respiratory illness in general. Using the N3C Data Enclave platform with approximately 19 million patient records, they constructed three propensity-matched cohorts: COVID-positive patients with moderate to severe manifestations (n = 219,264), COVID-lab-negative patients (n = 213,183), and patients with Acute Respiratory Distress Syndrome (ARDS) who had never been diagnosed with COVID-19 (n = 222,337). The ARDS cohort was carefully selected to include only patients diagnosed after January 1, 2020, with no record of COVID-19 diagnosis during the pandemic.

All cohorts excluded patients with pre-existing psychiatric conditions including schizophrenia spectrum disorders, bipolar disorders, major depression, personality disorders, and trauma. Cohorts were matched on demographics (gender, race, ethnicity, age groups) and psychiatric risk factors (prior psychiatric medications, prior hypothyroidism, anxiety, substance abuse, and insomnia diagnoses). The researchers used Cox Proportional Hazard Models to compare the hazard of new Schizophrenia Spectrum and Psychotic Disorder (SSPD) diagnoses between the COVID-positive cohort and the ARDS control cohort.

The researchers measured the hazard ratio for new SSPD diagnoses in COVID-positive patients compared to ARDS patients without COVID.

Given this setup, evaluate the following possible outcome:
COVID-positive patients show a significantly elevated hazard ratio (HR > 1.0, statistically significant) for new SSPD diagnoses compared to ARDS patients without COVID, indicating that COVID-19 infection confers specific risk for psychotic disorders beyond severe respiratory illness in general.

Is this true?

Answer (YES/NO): YES